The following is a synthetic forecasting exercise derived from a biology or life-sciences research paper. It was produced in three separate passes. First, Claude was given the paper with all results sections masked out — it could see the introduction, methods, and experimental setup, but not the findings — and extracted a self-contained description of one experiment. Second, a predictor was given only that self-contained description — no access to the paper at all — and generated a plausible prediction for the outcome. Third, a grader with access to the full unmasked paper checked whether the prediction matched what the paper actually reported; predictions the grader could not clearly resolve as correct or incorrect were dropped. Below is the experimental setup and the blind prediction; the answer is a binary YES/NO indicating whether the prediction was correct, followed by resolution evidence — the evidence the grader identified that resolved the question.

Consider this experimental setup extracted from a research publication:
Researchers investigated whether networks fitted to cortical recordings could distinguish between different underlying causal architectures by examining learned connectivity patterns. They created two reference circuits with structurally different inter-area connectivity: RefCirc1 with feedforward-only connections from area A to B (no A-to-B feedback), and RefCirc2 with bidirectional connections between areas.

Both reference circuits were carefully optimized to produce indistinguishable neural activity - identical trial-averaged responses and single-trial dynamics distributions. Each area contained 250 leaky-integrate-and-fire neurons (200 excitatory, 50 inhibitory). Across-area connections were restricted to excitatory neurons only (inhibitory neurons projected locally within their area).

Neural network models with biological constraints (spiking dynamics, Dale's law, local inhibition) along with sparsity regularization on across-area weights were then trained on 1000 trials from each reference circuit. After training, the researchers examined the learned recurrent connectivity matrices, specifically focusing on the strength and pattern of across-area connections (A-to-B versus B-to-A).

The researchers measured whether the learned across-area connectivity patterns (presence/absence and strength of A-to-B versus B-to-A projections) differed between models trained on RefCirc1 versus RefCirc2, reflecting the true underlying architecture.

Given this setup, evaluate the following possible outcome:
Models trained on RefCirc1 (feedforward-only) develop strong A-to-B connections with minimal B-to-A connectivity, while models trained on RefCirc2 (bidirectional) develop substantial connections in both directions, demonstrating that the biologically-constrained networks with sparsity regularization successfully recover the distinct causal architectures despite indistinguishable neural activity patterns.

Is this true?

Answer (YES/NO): YES